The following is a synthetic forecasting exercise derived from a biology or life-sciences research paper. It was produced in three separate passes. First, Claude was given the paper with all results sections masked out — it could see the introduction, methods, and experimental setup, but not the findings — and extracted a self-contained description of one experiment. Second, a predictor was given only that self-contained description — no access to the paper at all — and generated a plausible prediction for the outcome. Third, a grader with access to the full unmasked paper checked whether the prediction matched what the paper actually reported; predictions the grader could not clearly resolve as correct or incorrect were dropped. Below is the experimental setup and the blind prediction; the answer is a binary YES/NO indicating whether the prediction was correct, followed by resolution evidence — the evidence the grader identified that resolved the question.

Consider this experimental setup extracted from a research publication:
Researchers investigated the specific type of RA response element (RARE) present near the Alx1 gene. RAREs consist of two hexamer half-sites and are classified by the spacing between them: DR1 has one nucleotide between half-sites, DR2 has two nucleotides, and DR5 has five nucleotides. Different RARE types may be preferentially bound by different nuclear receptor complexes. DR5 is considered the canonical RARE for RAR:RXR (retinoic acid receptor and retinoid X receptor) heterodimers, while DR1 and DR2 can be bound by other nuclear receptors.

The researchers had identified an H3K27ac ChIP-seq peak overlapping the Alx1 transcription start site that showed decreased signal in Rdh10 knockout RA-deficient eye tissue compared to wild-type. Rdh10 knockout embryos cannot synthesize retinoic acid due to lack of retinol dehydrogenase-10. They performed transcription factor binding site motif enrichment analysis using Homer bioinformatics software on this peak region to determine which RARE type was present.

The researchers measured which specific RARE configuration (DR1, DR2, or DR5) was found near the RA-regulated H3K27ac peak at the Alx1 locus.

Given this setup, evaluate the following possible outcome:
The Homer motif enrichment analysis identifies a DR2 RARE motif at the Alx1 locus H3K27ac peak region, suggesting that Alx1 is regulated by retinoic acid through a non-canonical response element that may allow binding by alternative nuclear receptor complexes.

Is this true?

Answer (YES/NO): YES